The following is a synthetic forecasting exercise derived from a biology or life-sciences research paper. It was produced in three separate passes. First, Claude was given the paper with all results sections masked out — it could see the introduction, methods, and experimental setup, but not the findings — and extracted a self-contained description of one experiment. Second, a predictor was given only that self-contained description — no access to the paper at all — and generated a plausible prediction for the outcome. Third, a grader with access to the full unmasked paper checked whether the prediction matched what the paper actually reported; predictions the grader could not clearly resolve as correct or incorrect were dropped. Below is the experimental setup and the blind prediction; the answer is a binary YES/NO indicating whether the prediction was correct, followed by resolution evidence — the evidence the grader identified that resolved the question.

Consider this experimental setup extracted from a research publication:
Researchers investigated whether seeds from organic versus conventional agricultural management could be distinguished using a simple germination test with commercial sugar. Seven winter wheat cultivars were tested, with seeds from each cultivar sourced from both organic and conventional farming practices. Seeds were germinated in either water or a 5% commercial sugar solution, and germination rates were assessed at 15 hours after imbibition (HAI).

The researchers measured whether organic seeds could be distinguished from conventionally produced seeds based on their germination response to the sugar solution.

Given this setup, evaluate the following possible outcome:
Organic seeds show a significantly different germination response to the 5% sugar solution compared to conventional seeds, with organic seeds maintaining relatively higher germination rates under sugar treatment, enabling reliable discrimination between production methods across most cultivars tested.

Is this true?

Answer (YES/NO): YES